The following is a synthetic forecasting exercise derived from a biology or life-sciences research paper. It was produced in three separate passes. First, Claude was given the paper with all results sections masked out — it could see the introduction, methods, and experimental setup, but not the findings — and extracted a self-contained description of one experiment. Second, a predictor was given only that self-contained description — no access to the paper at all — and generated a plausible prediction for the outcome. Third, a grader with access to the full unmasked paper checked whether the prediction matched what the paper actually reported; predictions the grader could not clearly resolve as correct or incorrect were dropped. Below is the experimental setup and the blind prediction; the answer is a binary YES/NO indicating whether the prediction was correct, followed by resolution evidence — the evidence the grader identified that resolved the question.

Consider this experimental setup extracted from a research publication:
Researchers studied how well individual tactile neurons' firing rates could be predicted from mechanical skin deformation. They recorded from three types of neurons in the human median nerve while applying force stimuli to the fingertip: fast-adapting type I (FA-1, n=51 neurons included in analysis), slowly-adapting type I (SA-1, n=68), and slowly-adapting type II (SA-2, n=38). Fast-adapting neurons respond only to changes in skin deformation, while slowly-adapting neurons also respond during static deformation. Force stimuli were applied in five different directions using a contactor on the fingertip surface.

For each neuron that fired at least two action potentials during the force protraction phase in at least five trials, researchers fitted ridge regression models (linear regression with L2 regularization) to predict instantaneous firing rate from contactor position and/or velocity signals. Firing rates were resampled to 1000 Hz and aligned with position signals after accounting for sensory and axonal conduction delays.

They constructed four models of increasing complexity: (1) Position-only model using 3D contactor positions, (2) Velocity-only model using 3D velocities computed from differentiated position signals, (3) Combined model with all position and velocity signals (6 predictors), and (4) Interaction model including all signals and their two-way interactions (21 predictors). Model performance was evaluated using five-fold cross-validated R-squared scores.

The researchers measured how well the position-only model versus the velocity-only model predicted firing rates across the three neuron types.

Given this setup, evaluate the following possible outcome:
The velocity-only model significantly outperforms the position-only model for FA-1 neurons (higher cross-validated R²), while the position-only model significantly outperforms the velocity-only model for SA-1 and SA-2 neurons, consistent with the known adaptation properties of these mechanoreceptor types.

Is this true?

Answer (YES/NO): NO